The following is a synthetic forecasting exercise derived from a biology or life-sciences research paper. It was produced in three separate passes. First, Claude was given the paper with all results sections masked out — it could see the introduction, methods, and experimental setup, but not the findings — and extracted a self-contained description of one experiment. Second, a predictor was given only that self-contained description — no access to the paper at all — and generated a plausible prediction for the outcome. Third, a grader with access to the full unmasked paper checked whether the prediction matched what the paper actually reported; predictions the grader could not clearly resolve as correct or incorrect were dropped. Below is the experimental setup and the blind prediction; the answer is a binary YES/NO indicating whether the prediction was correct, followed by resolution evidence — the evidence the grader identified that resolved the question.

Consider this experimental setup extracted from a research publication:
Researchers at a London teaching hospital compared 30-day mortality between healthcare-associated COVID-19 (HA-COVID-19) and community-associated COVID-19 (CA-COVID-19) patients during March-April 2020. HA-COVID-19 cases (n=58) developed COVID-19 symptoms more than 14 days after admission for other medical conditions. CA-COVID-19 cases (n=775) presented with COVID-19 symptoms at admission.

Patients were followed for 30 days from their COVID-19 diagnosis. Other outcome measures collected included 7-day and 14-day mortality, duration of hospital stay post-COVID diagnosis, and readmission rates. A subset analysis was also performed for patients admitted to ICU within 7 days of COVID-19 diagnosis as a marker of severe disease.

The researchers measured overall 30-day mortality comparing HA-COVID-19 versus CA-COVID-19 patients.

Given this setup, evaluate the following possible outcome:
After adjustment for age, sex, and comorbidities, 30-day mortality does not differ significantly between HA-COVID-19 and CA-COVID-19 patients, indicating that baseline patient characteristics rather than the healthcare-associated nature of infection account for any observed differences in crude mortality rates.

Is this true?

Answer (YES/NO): NO